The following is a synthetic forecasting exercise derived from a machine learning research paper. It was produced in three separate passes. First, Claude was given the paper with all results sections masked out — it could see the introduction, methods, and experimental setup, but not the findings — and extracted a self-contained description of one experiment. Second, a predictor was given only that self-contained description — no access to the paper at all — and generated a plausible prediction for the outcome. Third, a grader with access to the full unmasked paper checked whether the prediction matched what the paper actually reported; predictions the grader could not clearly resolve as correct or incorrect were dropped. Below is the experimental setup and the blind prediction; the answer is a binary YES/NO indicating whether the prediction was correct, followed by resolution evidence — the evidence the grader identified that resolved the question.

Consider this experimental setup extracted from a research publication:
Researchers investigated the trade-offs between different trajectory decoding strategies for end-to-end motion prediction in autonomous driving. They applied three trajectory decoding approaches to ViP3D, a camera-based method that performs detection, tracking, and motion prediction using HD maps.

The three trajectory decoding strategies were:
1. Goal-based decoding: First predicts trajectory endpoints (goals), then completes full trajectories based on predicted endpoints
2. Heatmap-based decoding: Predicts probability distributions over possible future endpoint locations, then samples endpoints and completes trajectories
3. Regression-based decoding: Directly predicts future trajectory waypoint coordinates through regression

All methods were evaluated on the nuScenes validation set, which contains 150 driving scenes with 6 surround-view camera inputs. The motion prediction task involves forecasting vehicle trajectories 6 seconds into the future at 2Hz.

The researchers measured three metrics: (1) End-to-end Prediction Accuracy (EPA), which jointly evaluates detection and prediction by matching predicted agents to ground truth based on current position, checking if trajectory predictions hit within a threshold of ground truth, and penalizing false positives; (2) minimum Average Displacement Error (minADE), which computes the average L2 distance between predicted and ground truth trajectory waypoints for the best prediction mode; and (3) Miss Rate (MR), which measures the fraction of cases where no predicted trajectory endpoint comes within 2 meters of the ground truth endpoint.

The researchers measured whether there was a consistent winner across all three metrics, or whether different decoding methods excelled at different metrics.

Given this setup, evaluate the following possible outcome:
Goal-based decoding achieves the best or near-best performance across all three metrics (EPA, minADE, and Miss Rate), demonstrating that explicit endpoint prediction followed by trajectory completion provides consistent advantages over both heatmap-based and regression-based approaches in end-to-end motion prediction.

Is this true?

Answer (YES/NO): NO